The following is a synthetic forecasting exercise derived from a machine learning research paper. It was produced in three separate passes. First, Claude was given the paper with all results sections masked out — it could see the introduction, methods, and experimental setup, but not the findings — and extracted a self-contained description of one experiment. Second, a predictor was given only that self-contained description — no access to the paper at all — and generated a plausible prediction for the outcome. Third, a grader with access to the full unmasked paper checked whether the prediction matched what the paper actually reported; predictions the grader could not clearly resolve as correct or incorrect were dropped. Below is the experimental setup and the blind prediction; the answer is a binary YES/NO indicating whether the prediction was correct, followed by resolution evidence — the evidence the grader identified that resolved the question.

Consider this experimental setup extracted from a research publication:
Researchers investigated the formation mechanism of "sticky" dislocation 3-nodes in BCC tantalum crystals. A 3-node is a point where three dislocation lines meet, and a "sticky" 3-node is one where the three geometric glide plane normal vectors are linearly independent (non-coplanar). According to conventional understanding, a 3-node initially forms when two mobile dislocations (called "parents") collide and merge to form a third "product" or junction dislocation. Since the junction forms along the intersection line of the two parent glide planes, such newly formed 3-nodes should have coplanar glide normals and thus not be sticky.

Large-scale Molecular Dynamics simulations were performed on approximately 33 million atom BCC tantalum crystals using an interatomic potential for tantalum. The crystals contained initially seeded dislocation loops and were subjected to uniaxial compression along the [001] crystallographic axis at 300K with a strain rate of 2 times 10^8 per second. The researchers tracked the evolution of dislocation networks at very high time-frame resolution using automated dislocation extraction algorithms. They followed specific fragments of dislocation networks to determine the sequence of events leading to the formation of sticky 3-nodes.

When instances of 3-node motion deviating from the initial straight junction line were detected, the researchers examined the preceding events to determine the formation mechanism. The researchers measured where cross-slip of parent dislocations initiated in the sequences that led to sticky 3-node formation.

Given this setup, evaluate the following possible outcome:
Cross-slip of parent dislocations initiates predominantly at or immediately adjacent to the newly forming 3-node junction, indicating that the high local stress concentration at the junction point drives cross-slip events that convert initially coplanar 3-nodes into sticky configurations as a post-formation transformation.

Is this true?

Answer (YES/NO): NO